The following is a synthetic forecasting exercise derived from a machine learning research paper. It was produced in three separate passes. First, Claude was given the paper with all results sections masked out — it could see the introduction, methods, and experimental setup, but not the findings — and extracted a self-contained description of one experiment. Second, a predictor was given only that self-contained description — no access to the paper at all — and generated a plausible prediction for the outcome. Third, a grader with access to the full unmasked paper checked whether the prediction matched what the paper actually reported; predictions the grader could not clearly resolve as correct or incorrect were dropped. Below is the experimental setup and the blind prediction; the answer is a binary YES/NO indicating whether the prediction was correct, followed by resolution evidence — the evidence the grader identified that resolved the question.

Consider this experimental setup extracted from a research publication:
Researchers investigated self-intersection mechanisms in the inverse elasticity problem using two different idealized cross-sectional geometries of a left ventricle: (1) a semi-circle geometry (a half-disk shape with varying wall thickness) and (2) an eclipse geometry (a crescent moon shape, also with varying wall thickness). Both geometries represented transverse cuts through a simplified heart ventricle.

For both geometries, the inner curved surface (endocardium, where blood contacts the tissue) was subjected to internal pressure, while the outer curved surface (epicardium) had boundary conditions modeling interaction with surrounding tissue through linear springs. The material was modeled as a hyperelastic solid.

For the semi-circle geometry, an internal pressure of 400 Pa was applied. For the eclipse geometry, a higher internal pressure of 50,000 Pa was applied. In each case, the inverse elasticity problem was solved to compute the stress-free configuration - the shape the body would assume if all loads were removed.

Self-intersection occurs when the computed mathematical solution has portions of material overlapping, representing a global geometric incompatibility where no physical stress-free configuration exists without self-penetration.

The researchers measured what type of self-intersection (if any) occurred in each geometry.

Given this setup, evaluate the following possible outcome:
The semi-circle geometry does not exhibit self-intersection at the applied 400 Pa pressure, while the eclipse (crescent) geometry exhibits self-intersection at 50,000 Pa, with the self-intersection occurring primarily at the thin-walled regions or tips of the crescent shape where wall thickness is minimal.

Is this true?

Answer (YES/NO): NO